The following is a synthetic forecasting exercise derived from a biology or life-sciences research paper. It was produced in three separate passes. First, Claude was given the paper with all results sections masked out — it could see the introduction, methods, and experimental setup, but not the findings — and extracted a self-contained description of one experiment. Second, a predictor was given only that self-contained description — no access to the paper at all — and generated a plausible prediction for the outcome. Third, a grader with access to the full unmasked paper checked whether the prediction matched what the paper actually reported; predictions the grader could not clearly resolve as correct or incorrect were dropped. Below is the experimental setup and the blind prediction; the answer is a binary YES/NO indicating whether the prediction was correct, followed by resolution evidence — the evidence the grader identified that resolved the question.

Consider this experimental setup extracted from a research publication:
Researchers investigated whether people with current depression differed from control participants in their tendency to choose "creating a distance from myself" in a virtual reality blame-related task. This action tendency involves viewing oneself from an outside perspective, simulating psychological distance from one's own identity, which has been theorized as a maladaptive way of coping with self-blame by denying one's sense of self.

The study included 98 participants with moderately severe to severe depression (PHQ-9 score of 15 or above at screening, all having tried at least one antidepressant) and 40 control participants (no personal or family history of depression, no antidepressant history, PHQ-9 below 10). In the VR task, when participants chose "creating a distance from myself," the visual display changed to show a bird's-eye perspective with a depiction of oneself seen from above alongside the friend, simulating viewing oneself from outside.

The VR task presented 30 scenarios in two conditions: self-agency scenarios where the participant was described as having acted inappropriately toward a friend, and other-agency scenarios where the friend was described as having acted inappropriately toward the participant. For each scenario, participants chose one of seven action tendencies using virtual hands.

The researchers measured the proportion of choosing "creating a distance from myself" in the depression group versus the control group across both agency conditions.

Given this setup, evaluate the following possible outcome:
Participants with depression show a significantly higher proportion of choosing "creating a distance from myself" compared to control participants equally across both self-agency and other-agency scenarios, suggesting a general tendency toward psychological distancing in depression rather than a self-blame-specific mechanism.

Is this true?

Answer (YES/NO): NO